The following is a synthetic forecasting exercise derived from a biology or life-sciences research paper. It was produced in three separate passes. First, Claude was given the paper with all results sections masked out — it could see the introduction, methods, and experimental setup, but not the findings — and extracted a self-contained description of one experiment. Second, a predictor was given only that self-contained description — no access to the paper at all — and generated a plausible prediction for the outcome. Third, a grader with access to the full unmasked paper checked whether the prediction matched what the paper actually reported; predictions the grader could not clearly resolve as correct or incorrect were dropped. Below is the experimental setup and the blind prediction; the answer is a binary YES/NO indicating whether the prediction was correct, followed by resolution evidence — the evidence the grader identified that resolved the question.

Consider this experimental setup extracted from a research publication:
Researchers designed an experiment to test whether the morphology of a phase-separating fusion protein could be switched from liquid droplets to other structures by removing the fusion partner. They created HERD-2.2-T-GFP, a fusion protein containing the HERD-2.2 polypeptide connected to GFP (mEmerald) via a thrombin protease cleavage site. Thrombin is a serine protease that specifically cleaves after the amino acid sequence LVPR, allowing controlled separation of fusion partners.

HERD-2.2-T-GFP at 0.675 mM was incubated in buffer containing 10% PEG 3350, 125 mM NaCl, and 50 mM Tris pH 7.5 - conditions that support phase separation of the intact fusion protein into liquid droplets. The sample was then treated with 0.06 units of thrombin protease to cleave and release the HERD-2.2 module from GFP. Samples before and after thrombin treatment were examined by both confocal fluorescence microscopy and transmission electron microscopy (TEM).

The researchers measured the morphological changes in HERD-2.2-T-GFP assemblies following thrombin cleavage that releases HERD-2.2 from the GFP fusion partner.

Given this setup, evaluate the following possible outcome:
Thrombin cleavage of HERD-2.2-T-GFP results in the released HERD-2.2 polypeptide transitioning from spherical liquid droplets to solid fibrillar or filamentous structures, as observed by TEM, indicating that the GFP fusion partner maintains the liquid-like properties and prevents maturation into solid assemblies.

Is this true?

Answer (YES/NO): YES